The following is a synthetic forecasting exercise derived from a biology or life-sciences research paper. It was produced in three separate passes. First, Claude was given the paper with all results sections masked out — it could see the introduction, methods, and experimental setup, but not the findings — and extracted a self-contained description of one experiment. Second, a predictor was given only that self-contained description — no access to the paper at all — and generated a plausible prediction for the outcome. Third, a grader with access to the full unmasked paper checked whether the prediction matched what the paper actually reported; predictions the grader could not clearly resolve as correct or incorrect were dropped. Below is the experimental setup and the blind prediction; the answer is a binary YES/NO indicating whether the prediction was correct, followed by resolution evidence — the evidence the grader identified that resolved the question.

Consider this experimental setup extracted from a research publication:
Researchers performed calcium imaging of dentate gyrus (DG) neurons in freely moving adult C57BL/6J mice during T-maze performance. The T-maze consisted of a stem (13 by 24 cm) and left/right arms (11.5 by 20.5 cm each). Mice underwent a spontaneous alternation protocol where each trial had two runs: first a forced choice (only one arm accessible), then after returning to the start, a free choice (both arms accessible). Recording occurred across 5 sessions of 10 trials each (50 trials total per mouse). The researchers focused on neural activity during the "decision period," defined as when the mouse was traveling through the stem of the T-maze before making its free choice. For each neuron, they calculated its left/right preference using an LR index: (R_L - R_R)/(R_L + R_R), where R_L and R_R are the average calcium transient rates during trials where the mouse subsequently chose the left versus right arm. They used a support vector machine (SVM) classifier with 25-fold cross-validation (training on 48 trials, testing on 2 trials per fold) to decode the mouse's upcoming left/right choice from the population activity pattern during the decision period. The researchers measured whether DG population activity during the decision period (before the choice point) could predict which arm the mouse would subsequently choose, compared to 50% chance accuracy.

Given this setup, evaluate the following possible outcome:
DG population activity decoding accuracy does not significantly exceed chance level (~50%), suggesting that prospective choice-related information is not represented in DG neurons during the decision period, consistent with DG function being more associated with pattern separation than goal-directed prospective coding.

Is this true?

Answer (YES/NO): NO